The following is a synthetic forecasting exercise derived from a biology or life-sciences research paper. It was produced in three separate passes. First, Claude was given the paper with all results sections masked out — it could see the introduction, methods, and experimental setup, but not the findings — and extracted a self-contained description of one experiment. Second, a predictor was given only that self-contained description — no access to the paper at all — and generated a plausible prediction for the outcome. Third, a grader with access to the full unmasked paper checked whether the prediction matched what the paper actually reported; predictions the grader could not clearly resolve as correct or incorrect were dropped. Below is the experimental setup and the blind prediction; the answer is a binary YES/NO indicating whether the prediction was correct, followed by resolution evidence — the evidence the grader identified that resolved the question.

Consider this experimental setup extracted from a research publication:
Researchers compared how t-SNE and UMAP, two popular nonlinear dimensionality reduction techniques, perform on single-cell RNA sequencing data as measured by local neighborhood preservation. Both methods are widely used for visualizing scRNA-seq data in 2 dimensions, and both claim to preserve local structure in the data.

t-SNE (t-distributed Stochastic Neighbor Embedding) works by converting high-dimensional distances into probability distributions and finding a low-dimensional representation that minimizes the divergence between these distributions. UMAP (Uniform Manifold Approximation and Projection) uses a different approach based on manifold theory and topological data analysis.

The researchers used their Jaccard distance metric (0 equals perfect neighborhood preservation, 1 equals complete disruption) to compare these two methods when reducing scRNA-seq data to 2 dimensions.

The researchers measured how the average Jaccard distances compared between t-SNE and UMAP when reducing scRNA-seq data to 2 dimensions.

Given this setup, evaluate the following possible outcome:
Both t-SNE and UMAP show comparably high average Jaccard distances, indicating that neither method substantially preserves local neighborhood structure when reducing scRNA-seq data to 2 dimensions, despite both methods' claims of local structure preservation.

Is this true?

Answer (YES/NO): YES